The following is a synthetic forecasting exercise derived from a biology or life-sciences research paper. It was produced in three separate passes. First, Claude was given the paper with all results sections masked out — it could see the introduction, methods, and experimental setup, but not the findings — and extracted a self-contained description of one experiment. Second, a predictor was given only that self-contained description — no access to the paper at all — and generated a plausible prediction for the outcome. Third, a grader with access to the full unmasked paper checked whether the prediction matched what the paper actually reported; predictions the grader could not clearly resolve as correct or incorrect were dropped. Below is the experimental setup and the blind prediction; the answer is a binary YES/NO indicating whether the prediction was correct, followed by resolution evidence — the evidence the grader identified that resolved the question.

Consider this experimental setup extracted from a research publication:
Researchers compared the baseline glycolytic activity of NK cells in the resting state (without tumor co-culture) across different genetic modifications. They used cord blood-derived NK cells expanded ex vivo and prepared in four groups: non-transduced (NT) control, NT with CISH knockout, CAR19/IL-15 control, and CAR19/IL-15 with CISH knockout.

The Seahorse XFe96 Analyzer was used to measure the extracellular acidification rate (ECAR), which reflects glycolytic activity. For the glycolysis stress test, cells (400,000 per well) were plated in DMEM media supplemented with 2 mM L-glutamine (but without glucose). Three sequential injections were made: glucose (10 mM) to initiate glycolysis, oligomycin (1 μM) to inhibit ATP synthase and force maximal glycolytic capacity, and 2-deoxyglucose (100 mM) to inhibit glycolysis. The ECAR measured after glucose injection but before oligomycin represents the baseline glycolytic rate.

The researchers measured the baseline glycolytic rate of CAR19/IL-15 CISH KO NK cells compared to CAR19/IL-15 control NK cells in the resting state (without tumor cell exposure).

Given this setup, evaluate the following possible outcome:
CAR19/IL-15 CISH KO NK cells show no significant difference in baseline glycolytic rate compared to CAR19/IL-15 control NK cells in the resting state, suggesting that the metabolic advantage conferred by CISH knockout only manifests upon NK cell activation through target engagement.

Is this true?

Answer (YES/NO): YES